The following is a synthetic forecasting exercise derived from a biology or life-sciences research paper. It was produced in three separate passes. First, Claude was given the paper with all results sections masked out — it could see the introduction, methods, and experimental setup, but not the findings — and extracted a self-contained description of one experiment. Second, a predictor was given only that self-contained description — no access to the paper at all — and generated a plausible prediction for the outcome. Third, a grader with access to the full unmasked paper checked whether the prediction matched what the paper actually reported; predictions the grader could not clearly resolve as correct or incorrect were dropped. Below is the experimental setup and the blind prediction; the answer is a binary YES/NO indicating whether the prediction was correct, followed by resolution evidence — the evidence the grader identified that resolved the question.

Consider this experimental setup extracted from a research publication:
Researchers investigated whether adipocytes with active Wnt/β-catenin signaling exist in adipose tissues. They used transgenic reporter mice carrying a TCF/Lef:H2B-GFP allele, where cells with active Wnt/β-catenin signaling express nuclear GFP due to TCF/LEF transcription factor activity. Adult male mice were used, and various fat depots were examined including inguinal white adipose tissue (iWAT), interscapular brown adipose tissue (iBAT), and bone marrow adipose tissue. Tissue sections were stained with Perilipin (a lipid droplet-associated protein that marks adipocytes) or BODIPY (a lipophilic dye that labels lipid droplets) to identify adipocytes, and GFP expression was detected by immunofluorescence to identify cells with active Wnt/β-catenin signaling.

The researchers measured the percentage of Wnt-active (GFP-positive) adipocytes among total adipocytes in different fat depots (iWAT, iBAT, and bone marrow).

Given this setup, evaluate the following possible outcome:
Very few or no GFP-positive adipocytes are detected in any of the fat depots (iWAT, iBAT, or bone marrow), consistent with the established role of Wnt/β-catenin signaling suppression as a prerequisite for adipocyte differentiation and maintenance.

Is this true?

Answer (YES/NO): NO